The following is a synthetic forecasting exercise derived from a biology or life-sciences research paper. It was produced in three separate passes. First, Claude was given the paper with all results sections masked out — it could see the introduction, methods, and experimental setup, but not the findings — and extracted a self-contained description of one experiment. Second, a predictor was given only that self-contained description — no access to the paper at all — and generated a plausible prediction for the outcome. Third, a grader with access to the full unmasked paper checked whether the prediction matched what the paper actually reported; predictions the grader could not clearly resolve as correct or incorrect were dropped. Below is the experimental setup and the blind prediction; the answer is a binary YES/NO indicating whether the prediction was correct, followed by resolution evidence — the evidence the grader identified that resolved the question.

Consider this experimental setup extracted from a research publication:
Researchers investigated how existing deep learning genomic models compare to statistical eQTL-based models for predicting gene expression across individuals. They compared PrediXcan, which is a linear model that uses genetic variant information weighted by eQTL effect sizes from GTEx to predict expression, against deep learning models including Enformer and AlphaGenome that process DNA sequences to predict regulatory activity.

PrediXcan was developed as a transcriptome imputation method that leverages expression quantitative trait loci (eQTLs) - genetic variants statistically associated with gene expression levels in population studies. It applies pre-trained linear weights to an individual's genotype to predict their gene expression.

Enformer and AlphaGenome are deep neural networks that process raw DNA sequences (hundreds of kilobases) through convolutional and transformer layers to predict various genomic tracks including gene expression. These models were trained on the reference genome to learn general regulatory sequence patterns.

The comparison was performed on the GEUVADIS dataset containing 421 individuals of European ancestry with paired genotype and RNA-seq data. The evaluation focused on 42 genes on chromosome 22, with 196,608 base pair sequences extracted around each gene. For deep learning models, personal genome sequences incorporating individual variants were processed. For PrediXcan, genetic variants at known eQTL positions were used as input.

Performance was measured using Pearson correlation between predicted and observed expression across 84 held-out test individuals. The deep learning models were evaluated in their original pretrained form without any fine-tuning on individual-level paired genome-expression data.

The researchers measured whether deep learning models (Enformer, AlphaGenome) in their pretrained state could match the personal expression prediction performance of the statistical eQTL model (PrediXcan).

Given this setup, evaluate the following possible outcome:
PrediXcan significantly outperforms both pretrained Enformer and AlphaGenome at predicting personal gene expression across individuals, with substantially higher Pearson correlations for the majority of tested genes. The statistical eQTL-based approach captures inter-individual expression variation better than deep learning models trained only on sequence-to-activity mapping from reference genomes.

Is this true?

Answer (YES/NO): YES